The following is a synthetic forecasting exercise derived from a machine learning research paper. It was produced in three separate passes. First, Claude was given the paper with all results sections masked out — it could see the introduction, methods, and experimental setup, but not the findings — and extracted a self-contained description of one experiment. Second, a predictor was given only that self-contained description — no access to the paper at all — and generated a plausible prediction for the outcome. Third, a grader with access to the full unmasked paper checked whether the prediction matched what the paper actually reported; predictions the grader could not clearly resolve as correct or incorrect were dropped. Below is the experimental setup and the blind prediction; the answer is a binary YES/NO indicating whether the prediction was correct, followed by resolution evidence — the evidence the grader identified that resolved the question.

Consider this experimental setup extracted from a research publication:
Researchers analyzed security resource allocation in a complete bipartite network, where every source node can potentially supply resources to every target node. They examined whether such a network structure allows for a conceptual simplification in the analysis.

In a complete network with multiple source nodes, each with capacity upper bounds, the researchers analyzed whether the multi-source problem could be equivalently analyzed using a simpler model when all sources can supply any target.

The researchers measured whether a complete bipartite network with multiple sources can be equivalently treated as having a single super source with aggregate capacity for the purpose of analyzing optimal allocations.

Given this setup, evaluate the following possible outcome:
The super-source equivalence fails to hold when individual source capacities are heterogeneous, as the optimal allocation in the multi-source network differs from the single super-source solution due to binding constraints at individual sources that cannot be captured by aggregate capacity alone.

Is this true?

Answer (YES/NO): NO